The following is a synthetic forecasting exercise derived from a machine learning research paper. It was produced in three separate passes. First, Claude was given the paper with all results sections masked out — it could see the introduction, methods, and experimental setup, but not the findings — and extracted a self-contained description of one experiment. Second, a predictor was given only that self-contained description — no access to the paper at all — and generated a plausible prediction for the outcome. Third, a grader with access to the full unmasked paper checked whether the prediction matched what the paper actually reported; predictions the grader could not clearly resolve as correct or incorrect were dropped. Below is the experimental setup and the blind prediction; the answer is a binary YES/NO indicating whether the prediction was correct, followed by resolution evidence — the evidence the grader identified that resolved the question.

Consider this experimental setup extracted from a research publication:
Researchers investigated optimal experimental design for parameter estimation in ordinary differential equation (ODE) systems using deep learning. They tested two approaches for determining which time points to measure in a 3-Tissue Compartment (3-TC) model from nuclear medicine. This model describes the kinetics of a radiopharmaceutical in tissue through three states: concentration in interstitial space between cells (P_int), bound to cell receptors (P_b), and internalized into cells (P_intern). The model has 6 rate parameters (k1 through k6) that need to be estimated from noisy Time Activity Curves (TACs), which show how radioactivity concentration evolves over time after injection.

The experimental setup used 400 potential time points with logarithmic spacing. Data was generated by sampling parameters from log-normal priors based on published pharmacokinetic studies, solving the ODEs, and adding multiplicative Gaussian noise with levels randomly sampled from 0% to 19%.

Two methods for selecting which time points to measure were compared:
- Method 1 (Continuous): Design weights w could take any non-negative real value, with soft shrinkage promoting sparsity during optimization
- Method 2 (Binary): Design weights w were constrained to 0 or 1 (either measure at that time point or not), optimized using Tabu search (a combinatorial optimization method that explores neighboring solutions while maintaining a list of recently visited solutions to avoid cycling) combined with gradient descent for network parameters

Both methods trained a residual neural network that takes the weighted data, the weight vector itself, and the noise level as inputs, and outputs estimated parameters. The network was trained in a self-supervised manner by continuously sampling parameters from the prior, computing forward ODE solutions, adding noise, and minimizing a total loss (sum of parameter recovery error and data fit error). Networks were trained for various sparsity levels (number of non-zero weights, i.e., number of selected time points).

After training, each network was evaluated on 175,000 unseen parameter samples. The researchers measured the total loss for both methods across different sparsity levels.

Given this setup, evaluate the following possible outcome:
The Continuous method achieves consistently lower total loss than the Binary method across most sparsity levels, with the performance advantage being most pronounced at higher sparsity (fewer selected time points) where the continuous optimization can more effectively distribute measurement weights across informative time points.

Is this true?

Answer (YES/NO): NO